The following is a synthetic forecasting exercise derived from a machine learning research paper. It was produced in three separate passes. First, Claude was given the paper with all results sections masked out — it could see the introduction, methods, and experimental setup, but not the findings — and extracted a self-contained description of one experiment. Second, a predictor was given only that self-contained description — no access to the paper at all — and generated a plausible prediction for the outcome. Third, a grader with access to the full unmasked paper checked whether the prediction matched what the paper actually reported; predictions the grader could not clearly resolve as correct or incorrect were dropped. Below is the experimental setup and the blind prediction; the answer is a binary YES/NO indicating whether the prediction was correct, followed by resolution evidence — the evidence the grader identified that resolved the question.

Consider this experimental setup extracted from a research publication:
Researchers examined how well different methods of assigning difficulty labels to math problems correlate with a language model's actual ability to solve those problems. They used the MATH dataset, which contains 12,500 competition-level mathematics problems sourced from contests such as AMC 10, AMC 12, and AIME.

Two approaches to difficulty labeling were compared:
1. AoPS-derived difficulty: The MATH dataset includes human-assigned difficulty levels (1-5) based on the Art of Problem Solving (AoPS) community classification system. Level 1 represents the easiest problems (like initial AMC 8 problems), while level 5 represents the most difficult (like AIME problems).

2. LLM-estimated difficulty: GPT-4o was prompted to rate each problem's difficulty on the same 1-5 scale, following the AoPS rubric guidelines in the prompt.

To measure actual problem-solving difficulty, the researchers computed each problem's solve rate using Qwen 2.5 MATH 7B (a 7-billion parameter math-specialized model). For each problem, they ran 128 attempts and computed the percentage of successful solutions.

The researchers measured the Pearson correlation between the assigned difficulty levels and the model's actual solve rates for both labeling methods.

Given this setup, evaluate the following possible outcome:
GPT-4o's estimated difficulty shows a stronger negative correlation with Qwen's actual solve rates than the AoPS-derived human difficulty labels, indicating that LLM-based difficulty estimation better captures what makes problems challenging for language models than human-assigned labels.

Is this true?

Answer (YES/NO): NO